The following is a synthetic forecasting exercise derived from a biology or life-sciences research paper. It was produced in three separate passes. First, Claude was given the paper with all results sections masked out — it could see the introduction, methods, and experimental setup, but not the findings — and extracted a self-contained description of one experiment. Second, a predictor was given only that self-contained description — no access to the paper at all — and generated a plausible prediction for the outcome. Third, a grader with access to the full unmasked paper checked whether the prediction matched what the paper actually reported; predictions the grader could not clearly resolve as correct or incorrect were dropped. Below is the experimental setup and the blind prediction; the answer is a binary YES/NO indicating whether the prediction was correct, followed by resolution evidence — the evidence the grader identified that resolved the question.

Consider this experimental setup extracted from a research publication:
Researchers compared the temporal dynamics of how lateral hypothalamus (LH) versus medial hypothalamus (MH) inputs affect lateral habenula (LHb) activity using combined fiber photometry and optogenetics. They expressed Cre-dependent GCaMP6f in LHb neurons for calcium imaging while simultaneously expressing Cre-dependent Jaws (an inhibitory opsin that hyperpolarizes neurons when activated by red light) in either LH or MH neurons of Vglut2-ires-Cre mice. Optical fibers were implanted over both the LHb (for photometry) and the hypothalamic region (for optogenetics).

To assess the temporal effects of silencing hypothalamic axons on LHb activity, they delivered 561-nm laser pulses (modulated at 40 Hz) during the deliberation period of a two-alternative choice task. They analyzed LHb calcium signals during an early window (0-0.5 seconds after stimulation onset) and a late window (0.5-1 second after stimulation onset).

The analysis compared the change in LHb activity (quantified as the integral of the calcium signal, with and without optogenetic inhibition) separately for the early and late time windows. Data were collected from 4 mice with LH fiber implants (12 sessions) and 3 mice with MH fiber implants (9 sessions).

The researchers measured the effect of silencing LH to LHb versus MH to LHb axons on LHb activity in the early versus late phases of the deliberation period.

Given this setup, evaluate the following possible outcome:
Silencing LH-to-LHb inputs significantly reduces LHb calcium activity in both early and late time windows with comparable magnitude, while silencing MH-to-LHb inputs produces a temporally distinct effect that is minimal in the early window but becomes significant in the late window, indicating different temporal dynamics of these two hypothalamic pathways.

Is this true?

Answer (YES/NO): NO